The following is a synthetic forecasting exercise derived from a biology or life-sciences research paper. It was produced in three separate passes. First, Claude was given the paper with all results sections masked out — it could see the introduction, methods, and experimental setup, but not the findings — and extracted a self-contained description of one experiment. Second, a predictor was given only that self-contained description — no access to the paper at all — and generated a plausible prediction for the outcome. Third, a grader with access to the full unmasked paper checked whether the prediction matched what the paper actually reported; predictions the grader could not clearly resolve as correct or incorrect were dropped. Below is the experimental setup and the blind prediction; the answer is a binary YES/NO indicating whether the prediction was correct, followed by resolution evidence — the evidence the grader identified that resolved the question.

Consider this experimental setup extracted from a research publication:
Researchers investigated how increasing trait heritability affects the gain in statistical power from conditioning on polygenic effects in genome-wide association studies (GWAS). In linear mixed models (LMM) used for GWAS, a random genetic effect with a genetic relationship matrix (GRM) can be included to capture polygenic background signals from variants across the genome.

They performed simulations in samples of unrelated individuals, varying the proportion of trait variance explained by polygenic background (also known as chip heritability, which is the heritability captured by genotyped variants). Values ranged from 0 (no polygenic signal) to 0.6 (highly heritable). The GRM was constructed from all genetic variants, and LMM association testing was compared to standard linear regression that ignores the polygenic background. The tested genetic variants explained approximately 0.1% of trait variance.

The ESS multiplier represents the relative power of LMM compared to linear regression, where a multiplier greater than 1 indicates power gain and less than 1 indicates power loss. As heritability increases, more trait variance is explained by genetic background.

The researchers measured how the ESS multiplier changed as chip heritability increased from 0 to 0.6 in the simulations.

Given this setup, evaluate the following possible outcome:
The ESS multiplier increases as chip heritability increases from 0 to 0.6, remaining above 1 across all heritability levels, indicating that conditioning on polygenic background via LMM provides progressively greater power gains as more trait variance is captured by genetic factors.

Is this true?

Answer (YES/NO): YES